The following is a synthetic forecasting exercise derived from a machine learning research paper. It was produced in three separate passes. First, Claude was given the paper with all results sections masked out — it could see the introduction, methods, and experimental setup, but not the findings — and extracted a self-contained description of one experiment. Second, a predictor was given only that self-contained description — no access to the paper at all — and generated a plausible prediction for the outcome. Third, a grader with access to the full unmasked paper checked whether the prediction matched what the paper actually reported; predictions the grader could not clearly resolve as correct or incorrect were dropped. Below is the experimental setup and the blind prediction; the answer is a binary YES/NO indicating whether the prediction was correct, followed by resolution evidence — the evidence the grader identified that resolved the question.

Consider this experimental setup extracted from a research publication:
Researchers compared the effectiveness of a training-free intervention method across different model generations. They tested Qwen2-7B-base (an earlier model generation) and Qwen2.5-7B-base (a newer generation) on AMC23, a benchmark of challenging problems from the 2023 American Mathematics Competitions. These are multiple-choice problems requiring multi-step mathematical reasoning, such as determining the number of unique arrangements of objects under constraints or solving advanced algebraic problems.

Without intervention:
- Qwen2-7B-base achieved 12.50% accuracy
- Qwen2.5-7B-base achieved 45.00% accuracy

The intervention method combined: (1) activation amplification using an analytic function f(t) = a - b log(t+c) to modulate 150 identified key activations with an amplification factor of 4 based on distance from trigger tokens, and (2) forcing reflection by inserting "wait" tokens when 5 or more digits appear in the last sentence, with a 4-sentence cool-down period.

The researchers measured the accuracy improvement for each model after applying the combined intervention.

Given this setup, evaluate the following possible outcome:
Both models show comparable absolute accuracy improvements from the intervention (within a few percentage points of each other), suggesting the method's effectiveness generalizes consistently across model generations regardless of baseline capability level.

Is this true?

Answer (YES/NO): NO